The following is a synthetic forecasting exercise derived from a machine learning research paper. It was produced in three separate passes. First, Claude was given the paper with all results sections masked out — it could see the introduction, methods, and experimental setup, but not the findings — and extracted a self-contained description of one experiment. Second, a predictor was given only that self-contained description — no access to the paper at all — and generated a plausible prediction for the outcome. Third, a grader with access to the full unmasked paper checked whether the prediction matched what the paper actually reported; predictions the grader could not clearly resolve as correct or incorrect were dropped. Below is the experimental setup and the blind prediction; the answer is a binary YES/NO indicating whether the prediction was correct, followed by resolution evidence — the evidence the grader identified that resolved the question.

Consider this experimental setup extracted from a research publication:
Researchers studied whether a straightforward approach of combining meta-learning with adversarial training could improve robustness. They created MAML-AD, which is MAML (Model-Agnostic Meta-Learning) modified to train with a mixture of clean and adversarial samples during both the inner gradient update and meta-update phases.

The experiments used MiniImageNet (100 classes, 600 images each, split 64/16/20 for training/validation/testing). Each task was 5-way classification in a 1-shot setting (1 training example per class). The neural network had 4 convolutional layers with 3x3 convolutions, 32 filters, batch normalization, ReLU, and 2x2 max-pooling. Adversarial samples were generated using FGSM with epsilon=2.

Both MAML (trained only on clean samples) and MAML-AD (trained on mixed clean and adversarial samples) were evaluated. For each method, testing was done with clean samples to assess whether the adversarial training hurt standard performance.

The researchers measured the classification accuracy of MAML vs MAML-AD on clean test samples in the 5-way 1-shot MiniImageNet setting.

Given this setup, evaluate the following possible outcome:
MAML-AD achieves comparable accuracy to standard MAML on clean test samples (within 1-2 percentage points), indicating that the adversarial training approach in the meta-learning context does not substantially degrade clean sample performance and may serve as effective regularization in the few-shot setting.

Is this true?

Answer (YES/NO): NO